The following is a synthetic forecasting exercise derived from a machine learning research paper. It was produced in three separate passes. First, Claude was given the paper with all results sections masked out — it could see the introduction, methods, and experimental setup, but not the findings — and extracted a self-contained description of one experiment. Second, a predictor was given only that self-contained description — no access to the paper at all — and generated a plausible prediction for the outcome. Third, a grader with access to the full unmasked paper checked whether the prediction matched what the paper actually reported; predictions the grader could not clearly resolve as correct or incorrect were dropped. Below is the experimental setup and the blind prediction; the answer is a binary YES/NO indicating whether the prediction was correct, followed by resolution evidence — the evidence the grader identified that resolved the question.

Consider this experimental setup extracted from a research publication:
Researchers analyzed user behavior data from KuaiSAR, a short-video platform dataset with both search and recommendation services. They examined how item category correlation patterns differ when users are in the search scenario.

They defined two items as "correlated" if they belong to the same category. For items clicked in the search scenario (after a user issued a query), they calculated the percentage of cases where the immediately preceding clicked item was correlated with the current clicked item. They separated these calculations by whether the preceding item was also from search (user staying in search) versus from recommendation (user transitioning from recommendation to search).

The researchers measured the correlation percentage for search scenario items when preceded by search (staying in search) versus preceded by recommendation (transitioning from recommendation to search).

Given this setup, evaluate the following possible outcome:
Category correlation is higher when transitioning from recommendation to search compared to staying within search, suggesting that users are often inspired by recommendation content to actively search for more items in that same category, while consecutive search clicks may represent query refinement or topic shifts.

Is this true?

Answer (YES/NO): NO